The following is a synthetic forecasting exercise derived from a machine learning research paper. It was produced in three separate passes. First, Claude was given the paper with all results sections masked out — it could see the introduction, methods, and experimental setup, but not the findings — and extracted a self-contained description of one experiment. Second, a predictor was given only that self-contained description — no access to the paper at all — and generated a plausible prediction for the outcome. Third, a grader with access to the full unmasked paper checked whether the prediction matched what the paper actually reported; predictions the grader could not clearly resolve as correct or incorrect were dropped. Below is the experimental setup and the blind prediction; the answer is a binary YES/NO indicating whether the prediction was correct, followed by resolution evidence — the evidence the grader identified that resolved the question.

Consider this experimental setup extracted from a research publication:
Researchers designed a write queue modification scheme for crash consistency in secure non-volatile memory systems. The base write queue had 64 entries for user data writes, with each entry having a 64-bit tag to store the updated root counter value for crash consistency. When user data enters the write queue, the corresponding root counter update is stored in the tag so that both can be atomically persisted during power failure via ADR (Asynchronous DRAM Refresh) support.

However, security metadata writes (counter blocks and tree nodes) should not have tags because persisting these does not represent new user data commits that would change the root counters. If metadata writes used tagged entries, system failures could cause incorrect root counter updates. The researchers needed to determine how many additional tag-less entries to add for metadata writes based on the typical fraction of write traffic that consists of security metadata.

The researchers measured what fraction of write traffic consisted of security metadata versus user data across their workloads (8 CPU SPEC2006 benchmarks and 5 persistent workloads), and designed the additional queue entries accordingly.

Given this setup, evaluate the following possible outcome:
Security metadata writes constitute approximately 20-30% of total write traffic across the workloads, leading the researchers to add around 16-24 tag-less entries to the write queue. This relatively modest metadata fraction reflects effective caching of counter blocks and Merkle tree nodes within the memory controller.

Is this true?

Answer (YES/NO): NO